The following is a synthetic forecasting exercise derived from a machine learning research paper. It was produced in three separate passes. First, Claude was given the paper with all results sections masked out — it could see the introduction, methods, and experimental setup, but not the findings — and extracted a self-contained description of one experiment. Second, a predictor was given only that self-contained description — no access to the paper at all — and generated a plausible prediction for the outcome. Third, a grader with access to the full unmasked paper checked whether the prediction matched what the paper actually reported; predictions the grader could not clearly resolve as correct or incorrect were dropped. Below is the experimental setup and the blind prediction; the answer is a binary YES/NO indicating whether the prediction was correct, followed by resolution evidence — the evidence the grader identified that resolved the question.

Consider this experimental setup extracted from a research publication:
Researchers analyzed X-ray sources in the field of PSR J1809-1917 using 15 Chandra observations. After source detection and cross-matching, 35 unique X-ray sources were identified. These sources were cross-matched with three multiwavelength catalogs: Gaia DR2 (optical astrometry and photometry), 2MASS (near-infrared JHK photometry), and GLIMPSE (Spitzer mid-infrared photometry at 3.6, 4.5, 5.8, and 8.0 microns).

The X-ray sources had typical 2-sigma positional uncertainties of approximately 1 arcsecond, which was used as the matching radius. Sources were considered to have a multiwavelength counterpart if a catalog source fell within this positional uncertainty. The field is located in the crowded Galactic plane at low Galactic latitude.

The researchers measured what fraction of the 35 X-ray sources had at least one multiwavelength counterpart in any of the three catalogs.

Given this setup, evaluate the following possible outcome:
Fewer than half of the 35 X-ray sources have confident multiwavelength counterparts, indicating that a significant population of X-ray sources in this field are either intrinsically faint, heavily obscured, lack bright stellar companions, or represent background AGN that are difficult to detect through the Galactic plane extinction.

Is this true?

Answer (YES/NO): NO